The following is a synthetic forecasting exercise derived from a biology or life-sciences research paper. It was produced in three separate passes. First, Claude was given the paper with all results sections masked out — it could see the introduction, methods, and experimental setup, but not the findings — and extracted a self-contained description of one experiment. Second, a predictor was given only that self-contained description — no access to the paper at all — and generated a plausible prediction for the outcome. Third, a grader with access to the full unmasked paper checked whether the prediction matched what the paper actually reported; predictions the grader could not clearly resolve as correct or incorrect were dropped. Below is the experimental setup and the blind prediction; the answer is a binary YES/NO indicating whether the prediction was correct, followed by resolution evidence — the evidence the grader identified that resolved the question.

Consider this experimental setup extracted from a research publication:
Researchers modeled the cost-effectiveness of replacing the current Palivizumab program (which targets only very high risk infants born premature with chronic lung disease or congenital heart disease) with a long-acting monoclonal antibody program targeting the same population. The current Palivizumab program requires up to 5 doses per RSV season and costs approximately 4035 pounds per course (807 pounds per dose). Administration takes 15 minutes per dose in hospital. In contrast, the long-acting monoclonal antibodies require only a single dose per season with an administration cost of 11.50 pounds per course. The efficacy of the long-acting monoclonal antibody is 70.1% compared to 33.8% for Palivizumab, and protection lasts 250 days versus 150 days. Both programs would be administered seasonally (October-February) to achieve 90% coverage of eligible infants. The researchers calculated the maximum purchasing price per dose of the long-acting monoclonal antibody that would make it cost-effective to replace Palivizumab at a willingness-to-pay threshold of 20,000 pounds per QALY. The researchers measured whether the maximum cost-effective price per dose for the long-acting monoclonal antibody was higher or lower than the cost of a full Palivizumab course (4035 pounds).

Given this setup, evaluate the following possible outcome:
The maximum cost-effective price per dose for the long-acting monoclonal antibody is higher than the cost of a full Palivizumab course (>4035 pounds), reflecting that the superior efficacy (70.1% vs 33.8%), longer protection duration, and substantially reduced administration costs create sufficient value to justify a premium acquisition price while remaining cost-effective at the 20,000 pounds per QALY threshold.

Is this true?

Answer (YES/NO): YES